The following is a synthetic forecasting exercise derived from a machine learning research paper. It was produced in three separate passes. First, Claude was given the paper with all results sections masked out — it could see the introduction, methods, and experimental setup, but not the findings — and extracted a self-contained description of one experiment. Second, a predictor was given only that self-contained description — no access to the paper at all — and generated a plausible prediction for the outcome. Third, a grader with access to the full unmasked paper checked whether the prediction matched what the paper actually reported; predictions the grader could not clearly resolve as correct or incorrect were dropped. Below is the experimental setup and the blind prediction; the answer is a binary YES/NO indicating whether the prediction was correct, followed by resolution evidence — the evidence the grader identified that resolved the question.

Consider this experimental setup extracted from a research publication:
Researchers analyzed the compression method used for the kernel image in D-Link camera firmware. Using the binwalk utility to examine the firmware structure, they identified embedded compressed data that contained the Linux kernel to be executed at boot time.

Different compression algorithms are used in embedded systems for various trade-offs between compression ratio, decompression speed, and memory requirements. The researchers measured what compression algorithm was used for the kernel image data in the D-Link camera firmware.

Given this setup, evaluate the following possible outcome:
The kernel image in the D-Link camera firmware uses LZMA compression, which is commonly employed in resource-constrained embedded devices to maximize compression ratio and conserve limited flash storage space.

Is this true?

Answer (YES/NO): YES